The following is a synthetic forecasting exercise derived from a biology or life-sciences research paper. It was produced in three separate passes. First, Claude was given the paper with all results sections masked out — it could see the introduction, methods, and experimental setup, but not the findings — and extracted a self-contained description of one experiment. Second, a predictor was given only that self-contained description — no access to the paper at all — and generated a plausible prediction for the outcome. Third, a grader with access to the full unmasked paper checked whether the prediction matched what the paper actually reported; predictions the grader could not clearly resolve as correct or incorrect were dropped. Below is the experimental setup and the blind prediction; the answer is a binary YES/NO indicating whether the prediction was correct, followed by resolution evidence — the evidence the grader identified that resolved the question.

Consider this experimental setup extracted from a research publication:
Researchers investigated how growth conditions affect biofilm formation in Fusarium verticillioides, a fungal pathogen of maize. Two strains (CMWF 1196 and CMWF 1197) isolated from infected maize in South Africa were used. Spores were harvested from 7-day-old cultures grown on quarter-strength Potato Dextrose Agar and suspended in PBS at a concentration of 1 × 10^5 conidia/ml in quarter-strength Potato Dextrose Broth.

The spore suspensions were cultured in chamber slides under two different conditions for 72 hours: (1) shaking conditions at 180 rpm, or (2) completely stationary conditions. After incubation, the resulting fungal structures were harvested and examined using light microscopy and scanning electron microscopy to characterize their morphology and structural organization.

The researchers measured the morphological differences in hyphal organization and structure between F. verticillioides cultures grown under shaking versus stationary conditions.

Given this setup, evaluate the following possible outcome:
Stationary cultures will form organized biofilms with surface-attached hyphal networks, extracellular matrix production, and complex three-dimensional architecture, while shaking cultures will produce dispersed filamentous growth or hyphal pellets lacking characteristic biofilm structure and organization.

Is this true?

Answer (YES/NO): YES